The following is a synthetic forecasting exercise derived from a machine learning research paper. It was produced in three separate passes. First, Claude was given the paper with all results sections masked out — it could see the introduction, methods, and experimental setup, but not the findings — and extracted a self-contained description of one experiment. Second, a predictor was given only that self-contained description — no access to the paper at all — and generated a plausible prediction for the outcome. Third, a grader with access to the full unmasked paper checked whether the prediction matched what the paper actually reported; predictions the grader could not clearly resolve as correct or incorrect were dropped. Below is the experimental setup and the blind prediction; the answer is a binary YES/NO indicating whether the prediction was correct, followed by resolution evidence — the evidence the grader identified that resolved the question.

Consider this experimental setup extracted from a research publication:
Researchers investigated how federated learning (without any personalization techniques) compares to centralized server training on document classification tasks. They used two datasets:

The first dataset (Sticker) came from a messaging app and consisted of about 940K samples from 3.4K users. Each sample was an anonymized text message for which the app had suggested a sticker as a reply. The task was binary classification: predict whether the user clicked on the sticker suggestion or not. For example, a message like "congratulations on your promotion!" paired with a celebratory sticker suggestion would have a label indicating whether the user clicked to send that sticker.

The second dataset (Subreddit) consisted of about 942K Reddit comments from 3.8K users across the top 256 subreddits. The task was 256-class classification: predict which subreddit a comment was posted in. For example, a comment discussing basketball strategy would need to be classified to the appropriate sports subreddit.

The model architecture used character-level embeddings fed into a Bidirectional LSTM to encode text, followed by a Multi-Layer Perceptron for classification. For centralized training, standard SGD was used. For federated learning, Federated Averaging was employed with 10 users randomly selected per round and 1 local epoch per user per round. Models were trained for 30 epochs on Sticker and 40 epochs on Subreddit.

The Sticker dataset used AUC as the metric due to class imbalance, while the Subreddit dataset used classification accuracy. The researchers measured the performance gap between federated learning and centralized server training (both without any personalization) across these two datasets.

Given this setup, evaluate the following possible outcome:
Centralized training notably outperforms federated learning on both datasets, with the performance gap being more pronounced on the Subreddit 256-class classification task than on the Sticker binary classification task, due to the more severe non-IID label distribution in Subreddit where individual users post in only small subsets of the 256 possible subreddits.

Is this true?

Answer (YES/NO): NO